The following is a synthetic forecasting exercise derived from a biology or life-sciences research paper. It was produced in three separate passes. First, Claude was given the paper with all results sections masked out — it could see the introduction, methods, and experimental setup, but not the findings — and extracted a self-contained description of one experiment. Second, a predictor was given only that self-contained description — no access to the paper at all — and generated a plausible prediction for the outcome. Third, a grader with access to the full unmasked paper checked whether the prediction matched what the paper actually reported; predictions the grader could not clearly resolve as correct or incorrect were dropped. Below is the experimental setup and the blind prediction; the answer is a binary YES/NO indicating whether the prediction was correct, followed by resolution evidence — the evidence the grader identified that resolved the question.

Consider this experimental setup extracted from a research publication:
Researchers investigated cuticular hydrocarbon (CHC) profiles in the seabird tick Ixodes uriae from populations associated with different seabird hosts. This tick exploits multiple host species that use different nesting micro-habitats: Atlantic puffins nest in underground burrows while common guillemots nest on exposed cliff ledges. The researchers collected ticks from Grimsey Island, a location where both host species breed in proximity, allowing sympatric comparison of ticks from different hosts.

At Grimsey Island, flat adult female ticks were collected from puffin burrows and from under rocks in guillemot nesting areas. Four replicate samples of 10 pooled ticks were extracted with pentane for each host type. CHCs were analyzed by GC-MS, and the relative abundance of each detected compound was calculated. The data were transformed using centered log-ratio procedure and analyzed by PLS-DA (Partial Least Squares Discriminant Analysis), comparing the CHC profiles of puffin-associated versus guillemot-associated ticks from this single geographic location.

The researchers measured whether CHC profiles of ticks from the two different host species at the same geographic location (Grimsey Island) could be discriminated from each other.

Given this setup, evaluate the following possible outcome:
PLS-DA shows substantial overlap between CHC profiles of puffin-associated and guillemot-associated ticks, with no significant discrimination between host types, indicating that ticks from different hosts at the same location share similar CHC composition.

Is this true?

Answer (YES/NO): NO